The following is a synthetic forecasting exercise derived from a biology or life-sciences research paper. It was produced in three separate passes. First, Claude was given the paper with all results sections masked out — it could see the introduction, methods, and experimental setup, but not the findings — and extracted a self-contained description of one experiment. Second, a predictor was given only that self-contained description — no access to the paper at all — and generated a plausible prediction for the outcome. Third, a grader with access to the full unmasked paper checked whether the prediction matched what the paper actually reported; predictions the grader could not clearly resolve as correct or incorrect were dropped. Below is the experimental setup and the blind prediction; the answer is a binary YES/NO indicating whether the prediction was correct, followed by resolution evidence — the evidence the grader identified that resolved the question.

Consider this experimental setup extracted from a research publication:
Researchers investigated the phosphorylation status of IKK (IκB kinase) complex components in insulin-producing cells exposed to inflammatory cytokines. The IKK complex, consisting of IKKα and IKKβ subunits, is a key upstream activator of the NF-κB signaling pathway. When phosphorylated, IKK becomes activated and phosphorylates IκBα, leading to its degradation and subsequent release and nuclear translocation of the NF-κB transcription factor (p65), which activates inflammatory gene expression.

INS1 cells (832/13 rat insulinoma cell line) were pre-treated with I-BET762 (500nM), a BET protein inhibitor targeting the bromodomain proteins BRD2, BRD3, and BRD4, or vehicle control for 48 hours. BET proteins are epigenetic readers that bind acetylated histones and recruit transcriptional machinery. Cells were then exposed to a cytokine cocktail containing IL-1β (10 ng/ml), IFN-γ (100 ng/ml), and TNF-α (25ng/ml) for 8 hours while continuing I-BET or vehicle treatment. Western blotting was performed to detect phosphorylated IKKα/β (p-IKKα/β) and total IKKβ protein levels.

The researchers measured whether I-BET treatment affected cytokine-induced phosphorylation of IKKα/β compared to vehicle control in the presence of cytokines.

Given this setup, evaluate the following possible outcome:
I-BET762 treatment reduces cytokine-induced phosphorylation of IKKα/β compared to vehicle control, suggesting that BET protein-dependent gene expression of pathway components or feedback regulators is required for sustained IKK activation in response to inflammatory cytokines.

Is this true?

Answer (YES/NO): YES